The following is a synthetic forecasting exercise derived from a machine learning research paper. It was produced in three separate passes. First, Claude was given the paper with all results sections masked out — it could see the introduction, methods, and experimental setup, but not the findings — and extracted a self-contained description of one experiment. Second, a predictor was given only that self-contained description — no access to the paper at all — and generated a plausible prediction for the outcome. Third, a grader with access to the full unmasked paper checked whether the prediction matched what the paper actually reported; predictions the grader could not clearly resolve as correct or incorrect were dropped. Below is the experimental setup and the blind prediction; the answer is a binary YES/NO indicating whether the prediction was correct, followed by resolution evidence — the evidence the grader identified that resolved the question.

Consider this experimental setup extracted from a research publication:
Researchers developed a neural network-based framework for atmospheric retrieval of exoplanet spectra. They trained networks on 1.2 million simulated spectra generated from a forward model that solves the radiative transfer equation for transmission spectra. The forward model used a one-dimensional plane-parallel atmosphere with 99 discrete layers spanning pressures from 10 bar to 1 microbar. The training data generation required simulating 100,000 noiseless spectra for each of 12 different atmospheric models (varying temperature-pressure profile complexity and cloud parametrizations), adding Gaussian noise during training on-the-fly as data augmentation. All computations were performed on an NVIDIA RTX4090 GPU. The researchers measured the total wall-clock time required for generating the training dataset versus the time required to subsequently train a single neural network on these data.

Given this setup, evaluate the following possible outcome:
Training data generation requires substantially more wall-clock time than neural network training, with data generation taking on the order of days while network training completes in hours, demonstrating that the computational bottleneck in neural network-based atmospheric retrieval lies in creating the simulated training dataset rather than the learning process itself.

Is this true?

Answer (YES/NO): NO